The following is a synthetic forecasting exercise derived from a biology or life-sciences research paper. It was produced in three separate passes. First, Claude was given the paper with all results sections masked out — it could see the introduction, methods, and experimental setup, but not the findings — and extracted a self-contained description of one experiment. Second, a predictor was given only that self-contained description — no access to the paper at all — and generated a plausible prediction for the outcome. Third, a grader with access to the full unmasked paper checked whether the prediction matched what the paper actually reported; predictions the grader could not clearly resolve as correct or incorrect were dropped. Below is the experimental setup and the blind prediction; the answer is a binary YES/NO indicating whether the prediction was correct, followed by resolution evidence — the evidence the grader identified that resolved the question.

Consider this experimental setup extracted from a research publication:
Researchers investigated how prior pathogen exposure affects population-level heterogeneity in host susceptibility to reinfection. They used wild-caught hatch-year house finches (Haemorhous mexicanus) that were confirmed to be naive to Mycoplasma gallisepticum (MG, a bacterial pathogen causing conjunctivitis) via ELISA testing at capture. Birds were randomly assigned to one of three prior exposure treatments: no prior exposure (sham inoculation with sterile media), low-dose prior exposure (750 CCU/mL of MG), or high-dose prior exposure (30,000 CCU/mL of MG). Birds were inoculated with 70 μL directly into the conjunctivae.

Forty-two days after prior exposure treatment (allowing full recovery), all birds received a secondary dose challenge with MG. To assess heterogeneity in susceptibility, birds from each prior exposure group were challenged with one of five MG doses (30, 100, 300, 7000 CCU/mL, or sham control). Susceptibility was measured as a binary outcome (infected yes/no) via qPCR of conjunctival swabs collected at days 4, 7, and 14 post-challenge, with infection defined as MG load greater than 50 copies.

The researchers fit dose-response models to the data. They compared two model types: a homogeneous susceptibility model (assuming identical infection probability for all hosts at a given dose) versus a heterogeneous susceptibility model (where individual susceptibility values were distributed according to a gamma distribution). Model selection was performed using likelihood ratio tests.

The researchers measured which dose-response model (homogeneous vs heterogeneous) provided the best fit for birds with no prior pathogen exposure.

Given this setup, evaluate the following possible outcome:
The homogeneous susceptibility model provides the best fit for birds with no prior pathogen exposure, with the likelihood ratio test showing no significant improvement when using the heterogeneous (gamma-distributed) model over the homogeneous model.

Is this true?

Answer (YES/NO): YES